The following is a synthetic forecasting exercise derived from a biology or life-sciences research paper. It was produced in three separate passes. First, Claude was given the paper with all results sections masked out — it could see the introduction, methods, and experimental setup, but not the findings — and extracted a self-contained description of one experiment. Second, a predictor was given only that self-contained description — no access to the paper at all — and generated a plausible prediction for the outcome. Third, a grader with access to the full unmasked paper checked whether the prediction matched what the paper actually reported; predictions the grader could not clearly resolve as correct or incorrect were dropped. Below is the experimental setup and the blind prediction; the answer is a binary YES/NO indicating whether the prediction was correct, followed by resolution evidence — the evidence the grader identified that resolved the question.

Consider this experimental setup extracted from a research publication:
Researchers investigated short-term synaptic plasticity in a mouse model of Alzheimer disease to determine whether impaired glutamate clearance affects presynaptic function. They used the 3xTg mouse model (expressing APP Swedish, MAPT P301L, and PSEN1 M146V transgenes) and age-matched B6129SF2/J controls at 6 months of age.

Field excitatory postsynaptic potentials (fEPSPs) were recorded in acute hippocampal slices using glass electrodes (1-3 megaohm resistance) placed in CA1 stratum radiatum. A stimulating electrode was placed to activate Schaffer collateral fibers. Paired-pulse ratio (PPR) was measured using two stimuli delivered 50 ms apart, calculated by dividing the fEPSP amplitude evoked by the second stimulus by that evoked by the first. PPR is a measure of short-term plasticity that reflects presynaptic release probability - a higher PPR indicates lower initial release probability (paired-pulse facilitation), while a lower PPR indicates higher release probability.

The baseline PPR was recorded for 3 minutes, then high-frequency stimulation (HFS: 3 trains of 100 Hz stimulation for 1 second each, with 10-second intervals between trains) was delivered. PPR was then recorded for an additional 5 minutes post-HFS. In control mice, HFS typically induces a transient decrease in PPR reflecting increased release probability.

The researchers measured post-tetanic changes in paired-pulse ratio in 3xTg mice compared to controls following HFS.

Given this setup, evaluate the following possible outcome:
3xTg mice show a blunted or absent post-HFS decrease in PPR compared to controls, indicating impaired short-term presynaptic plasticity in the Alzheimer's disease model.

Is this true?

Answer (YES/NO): YES